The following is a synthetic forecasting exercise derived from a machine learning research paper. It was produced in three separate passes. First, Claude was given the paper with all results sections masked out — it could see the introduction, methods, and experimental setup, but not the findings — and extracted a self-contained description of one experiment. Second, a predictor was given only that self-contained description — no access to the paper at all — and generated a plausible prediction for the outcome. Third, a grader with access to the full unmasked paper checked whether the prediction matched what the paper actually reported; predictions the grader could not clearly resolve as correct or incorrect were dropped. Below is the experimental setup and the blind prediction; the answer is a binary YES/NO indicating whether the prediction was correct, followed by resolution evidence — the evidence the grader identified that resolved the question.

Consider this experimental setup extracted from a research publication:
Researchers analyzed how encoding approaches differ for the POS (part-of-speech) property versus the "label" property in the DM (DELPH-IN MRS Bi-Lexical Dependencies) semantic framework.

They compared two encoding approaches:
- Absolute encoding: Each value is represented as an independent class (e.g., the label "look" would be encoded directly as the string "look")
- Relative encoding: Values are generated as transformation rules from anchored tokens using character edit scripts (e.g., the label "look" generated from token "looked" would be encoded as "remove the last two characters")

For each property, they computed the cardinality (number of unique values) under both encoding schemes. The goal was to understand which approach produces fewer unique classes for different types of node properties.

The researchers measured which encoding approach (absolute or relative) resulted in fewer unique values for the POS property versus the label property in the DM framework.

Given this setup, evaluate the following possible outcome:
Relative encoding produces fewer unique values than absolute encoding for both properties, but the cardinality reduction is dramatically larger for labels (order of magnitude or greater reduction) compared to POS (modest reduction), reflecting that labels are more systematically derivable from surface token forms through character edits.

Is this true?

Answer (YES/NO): NO